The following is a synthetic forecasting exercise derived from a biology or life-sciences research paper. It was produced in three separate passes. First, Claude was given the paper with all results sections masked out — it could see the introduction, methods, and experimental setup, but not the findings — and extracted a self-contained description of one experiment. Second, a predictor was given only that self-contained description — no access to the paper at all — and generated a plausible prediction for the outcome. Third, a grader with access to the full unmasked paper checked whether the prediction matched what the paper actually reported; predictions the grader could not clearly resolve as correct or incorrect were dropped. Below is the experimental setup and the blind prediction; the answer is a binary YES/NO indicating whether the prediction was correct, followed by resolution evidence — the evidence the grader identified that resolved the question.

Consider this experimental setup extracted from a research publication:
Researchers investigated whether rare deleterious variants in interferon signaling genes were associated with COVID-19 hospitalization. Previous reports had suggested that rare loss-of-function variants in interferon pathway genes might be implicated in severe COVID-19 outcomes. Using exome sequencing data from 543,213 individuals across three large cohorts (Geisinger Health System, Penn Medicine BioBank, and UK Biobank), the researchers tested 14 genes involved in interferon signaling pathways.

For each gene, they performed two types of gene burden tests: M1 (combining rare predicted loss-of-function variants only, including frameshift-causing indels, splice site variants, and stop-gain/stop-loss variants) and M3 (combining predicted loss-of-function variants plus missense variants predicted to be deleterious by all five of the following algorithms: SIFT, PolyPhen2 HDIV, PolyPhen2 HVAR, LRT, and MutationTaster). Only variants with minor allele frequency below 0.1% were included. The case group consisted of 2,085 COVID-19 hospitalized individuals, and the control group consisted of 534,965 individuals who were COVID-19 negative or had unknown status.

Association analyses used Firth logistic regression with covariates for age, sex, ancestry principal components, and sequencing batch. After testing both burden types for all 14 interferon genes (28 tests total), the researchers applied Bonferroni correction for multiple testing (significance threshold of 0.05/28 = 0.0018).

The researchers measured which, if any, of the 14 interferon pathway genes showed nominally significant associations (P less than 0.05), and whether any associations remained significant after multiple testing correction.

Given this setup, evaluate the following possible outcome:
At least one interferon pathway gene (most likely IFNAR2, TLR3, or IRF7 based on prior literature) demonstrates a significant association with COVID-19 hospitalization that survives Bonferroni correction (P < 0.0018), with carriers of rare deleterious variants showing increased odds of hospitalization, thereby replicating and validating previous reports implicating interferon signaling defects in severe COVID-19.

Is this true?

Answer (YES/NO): NO